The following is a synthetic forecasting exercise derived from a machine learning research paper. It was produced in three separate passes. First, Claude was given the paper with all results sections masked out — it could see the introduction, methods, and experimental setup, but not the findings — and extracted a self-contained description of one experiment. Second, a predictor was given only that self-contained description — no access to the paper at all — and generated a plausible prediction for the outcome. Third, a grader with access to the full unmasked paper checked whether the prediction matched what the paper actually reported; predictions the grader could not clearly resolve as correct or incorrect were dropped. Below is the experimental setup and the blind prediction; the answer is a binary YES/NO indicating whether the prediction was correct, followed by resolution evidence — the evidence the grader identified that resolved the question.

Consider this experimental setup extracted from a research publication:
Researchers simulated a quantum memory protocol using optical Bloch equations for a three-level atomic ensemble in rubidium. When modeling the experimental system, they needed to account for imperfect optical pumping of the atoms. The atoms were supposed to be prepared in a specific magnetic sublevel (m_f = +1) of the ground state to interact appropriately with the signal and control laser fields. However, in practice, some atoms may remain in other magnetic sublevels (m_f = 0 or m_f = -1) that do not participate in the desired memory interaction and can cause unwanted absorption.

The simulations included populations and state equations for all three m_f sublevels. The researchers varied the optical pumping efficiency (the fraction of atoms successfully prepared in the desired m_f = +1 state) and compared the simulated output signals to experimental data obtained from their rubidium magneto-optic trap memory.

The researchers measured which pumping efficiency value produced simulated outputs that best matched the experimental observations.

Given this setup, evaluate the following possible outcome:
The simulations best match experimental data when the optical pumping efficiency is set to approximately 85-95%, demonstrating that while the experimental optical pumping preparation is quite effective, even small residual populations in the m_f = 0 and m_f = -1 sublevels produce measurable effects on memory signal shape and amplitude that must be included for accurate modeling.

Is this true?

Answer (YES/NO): NO